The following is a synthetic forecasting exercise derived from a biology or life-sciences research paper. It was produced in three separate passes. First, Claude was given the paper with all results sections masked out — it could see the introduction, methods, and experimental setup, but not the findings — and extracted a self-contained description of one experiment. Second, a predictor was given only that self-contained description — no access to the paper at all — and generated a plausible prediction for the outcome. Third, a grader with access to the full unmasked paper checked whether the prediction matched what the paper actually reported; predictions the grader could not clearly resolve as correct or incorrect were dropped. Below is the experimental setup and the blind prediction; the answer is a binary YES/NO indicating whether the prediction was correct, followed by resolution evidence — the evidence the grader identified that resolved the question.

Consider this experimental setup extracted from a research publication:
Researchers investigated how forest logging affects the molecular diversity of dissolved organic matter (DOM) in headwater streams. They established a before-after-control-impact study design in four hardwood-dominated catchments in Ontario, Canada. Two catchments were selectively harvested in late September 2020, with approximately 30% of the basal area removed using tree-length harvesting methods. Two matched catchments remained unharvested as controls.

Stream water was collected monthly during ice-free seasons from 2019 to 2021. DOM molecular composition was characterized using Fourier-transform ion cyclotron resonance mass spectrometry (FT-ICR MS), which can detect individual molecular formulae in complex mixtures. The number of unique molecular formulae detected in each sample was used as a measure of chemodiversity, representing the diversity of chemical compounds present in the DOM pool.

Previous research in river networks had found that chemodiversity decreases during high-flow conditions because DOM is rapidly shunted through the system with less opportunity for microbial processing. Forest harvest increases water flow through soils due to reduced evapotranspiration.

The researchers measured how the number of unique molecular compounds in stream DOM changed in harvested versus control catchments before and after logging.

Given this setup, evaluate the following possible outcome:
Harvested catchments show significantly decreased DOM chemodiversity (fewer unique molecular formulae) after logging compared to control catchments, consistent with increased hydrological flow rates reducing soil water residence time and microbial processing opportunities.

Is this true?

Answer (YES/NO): NO